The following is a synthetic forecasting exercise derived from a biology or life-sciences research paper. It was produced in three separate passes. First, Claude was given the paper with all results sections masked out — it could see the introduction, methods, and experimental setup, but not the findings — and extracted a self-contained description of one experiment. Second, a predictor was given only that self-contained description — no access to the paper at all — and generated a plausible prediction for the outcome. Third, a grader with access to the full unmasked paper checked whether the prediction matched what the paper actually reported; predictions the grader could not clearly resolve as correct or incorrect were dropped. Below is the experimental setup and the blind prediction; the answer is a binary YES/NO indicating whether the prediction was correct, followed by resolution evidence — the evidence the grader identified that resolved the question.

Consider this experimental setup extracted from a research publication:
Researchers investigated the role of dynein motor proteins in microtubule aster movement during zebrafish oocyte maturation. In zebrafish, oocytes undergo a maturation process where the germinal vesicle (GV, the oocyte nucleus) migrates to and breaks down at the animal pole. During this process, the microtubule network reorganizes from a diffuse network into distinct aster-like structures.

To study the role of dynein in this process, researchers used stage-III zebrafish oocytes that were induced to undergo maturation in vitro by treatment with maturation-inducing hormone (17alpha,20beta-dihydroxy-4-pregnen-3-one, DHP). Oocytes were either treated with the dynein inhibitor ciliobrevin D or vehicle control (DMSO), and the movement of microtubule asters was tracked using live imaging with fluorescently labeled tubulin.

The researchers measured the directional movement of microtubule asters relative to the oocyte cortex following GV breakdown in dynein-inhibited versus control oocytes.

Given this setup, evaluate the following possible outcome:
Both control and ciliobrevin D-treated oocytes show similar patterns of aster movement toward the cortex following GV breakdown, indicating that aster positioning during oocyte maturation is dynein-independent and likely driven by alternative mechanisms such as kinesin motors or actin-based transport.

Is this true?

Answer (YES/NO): NO